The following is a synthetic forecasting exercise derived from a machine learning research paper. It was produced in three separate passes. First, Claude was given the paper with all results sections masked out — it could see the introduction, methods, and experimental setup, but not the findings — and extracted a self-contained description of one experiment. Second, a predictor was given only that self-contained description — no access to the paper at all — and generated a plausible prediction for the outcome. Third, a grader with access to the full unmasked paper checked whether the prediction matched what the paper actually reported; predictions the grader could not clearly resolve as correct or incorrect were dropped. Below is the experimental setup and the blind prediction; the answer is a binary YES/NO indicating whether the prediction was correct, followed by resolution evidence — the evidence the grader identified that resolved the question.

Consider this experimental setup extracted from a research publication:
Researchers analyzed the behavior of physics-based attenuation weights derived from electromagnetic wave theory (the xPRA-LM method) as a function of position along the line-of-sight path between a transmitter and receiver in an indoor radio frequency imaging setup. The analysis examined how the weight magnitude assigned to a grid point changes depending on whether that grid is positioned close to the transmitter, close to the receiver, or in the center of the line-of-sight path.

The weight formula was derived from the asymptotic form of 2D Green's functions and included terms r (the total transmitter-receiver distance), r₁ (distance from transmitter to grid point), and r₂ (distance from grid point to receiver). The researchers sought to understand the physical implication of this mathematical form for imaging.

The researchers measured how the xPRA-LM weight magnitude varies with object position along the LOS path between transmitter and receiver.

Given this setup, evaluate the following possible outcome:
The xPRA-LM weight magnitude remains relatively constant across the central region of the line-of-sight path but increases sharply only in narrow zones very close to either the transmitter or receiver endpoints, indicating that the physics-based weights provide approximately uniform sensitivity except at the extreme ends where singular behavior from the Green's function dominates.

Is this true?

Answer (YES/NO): NO